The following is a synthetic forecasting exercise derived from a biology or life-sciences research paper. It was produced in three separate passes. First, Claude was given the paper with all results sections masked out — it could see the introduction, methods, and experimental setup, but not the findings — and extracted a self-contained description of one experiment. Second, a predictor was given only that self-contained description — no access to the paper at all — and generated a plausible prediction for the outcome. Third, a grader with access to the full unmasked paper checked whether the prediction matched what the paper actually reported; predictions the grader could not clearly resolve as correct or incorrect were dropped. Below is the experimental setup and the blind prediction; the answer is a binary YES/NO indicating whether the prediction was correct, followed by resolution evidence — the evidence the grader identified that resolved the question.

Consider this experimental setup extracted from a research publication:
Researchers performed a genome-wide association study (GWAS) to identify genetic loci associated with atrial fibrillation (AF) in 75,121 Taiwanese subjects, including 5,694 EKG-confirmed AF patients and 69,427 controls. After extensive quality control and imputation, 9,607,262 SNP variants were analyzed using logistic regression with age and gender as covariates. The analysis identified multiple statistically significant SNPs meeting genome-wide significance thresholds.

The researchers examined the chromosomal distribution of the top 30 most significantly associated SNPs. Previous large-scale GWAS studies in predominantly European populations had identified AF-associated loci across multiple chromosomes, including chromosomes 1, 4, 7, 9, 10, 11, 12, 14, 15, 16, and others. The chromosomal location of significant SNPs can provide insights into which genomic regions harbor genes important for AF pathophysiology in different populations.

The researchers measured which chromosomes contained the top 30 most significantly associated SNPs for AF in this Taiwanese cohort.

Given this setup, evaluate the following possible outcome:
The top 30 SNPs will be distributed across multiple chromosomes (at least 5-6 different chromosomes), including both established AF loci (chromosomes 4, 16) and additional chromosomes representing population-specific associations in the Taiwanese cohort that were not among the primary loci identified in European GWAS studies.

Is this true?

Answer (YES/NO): NO